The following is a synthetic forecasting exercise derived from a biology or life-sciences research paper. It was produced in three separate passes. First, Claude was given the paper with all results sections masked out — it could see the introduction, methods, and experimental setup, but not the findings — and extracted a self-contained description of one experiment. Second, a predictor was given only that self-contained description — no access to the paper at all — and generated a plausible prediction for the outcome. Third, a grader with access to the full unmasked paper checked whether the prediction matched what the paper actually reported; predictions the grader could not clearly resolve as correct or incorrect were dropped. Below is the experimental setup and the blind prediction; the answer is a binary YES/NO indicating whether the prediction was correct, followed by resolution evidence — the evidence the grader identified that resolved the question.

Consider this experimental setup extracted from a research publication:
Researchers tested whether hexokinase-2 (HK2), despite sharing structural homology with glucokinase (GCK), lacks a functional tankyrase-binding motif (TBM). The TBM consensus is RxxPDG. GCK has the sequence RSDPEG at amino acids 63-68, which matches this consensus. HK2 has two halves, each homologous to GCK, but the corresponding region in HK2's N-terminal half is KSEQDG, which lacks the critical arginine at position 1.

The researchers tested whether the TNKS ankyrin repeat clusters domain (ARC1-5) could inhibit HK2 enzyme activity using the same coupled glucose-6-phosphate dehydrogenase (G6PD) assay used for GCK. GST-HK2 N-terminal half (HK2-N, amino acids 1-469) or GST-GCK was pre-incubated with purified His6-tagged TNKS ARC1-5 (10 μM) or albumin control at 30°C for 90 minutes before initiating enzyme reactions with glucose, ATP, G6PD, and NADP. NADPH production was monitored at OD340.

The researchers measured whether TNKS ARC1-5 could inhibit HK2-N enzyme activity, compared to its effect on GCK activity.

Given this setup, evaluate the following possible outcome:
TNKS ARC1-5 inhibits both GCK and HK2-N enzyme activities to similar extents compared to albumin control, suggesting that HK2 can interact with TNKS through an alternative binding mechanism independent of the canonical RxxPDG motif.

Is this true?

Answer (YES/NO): NO